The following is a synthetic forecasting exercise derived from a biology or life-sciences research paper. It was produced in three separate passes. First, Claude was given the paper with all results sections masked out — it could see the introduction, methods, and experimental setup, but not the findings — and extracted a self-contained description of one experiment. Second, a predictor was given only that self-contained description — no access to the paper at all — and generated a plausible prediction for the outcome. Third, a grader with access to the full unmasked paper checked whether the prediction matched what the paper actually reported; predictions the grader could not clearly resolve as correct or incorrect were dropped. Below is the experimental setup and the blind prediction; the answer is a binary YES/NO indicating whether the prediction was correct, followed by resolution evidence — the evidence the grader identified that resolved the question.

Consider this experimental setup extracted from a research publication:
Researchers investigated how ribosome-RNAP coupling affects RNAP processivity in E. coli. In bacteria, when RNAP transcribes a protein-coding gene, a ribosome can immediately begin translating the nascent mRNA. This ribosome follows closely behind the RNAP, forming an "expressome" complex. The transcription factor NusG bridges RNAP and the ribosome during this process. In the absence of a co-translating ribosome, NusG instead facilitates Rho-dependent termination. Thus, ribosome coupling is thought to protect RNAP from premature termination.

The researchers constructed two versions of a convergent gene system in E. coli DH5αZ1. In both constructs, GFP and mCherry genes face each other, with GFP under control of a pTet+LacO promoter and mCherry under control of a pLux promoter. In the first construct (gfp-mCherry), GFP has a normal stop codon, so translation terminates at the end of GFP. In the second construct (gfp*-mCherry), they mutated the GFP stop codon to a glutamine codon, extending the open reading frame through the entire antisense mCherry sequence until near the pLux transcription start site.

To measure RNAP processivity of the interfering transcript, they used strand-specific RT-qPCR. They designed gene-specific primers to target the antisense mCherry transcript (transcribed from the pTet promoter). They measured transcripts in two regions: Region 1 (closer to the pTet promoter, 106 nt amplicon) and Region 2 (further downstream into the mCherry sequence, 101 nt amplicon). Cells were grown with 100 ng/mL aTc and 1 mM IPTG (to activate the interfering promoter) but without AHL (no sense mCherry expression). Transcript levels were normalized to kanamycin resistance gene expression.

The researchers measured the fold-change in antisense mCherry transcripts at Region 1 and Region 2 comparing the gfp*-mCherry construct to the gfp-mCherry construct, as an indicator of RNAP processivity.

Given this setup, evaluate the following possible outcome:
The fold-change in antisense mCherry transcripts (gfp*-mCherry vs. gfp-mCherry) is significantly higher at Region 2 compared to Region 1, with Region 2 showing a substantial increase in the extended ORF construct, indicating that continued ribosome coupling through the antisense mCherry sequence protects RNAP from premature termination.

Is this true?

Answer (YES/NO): YES